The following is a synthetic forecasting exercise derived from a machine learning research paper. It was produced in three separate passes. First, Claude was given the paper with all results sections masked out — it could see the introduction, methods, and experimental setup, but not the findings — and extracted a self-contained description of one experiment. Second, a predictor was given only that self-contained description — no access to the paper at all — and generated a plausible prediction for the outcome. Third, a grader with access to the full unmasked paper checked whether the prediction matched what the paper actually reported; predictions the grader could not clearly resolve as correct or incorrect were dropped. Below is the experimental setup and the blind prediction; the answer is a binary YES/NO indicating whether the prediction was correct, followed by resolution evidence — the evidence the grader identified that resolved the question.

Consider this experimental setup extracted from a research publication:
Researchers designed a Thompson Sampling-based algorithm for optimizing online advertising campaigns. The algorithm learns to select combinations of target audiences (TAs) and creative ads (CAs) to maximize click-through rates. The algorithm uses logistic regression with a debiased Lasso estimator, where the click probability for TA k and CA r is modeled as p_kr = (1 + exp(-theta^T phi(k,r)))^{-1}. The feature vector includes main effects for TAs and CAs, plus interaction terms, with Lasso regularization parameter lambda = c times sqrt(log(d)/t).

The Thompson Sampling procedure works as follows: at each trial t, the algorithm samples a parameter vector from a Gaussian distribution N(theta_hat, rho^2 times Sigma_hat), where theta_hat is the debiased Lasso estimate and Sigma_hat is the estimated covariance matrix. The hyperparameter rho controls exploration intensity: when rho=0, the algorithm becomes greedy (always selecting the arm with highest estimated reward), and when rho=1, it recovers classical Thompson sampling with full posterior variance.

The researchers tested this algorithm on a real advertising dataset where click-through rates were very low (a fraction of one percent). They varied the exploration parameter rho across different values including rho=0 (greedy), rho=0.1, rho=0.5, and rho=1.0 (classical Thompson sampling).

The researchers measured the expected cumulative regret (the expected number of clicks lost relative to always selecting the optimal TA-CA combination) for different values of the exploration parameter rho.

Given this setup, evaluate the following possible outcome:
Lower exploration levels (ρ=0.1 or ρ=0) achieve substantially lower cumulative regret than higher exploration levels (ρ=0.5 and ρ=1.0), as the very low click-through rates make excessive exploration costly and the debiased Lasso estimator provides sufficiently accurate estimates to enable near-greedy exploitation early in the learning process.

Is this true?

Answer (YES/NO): NO